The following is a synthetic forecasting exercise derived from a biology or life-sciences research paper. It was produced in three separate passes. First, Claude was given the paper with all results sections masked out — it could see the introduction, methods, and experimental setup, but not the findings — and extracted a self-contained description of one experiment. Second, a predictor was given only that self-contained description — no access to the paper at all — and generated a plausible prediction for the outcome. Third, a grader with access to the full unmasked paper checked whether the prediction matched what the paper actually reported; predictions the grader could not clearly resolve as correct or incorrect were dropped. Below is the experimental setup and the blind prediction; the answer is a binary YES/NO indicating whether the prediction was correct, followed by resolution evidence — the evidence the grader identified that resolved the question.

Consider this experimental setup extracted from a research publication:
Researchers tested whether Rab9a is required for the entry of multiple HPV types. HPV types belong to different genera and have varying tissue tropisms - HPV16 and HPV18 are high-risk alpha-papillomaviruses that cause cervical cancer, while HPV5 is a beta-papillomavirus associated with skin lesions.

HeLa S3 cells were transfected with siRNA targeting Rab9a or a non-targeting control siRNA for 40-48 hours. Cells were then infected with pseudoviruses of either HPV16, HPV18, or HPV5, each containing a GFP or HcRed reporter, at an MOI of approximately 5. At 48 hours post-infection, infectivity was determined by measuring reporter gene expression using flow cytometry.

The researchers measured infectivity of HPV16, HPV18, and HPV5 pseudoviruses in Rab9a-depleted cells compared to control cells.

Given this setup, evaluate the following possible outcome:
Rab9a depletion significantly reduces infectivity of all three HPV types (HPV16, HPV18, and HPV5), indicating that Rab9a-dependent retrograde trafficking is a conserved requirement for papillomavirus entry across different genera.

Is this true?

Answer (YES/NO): YES